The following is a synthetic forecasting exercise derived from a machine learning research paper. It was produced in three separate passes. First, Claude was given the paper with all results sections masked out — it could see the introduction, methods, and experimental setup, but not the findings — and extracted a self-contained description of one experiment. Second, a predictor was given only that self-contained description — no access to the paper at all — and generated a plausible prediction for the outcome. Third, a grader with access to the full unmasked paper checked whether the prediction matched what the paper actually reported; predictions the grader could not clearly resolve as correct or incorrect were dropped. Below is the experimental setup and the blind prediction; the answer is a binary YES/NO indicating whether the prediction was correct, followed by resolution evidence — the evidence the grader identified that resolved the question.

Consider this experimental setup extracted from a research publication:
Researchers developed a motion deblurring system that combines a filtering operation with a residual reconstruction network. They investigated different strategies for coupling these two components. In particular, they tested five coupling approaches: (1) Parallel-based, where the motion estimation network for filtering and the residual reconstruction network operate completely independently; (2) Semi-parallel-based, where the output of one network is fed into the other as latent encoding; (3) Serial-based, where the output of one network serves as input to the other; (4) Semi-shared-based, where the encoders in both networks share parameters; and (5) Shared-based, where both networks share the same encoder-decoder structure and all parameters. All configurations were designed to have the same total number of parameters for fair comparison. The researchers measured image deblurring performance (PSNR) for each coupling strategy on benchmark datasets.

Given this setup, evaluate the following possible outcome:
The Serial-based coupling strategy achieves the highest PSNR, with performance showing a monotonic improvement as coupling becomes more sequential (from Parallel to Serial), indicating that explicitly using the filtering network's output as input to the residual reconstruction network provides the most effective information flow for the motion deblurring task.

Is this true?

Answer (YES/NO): NO